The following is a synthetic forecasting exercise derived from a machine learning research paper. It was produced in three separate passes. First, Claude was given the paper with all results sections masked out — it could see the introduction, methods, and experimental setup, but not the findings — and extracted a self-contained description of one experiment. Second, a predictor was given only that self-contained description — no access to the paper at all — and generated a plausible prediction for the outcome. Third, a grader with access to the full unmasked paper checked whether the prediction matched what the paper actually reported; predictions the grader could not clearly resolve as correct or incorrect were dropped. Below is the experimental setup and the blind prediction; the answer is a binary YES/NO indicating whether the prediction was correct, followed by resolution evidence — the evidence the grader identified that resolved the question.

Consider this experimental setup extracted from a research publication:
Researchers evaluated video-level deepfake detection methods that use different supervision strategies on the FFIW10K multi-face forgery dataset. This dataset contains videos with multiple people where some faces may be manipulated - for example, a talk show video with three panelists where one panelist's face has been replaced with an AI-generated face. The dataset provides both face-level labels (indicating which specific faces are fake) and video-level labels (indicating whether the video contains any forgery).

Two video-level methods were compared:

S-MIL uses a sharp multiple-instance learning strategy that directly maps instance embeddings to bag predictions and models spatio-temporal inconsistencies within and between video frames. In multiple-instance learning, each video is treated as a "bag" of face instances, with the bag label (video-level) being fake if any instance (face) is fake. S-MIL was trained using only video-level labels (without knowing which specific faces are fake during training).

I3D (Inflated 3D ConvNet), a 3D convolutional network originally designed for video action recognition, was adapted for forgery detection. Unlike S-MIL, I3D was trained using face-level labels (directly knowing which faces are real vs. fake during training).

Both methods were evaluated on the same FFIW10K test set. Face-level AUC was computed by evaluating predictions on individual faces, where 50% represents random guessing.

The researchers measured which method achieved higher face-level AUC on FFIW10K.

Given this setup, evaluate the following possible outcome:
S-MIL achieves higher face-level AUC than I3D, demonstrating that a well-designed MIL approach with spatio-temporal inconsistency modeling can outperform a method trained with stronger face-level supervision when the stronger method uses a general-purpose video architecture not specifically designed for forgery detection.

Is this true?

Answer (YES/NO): NO